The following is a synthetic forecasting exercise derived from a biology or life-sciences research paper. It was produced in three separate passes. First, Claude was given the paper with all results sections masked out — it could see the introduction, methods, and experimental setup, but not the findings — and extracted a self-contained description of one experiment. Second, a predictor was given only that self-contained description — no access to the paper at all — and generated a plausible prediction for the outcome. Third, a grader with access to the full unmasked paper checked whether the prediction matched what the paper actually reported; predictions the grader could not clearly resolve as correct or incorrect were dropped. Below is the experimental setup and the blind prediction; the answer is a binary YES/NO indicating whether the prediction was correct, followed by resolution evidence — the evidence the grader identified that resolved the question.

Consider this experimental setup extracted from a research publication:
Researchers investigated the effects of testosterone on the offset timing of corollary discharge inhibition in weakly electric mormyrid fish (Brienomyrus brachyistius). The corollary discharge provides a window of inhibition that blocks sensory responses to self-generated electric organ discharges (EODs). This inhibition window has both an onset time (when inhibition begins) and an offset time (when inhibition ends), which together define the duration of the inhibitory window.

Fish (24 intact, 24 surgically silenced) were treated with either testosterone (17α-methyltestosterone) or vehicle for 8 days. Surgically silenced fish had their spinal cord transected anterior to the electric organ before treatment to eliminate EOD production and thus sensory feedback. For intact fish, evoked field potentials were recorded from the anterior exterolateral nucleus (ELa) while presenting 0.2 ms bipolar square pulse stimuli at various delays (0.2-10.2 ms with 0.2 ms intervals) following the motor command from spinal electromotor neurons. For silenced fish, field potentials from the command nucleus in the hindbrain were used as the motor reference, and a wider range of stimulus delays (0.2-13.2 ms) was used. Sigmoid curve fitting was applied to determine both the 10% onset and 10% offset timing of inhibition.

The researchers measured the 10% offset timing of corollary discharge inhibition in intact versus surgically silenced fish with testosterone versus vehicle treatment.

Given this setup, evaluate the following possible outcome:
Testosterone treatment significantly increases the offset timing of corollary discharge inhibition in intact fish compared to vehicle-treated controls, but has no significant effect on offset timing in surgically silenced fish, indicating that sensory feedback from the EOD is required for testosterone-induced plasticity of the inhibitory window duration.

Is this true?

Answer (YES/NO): NO